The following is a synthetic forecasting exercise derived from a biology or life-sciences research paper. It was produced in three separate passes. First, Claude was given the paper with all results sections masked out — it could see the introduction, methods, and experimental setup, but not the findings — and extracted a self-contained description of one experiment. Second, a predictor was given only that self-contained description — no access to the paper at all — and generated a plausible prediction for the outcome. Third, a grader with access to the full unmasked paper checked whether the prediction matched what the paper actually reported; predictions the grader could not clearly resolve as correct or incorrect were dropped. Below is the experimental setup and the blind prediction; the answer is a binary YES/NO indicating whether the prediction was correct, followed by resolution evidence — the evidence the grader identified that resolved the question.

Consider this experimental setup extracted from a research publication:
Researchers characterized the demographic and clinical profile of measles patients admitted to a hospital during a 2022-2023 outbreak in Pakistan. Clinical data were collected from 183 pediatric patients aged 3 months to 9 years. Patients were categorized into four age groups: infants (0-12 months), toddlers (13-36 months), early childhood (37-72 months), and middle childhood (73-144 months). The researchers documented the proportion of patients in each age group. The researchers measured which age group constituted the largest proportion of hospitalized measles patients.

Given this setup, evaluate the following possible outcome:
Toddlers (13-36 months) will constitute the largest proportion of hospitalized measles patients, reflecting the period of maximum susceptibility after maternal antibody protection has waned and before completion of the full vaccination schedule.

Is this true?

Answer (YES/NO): NO